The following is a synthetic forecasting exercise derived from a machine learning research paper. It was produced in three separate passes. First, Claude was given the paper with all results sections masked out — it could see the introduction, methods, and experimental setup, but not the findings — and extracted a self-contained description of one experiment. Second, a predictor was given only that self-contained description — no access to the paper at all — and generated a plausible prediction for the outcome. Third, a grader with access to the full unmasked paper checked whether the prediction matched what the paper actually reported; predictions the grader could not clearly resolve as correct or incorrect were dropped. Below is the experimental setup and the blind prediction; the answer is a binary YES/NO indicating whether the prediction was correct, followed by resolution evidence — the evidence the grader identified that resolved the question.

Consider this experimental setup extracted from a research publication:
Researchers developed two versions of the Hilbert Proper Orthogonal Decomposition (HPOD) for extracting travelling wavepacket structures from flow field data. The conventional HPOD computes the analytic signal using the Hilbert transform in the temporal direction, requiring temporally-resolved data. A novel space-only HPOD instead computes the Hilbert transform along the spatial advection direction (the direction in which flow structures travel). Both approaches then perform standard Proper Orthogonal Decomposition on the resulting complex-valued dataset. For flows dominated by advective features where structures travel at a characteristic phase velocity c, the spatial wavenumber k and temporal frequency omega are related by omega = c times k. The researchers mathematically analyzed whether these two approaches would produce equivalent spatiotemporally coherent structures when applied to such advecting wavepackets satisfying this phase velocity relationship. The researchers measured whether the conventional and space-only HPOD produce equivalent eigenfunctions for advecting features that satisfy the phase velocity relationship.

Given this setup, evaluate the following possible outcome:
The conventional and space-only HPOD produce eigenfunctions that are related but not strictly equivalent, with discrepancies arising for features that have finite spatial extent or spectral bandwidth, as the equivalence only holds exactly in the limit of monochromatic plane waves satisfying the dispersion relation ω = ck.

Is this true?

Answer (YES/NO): NO